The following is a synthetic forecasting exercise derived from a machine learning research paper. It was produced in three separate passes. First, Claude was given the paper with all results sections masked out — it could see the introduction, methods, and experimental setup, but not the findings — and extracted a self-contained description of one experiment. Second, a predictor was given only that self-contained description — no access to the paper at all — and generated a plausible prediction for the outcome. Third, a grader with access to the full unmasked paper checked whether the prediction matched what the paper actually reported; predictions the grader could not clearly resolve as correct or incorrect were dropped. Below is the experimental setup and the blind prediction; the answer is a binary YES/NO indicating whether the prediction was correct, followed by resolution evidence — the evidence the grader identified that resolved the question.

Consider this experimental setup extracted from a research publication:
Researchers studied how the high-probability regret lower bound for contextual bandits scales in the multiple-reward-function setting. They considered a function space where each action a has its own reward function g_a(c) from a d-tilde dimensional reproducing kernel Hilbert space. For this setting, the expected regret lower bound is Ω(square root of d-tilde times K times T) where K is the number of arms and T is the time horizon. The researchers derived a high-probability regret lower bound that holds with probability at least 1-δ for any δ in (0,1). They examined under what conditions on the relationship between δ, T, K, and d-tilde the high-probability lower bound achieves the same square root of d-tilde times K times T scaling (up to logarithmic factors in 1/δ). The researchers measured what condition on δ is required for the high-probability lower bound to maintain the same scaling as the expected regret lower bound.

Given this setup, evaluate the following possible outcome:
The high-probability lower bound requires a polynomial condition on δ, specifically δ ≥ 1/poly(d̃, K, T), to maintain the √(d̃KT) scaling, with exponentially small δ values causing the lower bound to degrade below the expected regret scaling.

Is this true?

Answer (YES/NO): NO